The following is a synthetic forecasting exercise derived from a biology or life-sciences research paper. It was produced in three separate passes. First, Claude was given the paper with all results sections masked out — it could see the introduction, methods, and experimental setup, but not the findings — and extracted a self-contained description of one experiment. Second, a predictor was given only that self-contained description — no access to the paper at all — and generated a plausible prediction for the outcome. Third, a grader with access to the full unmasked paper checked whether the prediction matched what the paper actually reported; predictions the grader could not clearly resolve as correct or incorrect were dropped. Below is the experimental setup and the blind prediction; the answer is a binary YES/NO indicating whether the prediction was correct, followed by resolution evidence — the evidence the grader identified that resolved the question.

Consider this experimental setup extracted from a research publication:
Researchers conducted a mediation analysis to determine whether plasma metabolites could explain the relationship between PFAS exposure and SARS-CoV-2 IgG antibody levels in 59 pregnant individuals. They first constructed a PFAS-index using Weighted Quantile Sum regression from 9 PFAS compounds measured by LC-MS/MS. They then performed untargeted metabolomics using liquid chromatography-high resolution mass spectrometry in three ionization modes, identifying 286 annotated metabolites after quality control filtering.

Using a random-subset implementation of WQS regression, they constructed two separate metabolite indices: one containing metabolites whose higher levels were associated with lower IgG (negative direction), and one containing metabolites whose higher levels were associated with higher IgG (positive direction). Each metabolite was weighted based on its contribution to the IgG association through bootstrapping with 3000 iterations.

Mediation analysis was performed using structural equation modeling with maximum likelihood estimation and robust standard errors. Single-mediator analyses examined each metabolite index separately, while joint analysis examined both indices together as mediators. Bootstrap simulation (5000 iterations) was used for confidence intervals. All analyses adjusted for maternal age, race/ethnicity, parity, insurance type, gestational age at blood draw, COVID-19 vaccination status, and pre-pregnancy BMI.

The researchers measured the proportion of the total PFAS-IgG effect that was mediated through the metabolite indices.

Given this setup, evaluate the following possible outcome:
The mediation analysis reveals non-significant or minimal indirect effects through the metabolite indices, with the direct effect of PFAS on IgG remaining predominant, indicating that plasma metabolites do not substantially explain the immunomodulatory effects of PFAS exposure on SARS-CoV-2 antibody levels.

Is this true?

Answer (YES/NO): NO